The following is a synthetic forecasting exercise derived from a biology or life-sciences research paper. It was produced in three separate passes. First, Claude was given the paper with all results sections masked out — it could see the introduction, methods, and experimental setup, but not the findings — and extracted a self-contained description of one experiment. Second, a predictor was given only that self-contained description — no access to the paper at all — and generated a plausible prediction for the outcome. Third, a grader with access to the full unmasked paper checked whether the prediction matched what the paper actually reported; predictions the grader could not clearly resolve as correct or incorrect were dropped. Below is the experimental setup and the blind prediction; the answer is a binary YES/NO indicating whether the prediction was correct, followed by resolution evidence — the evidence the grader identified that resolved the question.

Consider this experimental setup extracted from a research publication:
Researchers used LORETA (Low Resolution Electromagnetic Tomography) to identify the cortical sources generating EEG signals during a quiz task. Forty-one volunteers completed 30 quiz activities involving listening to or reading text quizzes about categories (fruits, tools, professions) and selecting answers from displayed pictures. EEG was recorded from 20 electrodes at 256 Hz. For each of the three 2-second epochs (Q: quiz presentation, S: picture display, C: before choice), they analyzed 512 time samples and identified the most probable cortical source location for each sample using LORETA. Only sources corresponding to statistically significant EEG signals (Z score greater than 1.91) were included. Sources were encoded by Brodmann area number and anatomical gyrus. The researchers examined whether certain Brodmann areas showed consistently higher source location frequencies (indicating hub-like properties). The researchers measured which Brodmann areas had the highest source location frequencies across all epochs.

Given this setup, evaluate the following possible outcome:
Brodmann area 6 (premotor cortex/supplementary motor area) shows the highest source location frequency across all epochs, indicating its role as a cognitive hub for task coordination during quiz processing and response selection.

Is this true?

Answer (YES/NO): NO